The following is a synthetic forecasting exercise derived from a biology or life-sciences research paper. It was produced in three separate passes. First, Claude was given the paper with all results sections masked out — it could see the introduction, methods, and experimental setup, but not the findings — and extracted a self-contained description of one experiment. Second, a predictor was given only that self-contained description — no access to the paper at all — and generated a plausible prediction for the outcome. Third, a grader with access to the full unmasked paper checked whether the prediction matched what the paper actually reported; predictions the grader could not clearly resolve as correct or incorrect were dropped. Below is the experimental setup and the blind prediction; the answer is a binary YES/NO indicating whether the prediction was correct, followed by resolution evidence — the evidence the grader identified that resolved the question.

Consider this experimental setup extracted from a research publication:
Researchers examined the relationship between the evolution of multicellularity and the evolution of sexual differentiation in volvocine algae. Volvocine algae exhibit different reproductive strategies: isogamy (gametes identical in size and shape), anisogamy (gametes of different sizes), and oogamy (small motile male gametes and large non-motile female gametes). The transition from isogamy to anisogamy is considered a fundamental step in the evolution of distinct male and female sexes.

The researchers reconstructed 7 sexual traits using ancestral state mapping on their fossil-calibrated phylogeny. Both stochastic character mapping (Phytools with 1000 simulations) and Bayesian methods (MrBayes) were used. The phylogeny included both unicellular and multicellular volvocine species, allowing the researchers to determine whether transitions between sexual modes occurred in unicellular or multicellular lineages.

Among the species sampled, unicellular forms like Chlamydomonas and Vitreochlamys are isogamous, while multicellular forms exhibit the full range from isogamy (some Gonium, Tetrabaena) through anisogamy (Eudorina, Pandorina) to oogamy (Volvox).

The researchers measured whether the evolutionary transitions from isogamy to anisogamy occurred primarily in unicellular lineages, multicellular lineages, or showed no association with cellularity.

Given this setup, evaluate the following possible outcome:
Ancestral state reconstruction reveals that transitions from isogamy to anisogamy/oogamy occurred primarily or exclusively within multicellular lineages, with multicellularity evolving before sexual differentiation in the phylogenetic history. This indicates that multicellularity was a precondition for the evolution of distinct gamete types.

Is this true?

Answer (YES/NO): YES